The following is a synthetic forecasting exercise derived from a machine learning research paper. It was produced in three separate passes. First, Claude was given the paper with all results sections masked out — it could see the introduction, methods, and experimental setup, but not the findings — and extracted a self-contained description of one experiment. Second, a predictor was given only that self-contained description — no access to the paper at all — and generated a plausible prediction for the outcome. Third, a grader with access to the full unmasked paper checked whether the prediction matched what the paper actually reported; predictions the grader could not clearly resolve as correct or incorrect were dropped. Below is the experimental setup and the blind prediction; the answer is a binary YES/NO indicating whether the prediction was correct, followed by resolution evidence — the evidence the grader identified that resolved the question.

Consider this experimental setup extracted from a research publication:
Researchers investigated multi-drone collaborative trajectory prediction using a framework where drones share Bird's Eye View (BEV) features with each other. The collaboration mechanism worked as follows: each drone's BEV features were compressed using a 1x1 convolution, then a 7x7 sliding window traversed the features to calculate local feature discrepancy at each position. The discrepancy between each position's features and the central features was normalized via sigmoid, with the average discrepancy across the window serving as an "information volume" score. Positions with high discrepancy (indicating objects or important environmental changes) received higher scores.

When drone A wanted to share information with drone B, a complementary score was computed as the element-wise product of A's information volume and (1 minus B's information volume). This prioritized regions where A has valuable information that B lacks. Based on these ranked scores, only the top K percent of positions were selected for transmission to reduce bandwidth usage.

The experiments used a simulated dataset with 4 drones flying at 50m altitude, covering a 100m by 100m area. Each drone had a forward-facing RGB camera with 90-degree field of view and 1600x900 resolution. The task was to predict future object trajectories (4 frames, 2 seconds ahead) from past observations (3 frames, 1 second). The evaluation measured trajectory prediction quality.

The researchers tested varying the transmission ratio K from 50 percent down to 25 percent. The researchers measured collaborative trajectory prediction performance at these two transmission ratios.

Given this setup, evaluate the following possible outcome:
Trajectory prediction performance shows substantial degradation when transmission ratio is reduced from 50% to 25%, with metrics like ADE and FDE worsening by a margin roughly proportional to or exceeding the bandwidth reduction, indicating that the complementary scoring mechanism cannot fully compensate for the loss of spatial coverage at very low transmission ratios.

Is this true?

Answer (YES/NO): NO